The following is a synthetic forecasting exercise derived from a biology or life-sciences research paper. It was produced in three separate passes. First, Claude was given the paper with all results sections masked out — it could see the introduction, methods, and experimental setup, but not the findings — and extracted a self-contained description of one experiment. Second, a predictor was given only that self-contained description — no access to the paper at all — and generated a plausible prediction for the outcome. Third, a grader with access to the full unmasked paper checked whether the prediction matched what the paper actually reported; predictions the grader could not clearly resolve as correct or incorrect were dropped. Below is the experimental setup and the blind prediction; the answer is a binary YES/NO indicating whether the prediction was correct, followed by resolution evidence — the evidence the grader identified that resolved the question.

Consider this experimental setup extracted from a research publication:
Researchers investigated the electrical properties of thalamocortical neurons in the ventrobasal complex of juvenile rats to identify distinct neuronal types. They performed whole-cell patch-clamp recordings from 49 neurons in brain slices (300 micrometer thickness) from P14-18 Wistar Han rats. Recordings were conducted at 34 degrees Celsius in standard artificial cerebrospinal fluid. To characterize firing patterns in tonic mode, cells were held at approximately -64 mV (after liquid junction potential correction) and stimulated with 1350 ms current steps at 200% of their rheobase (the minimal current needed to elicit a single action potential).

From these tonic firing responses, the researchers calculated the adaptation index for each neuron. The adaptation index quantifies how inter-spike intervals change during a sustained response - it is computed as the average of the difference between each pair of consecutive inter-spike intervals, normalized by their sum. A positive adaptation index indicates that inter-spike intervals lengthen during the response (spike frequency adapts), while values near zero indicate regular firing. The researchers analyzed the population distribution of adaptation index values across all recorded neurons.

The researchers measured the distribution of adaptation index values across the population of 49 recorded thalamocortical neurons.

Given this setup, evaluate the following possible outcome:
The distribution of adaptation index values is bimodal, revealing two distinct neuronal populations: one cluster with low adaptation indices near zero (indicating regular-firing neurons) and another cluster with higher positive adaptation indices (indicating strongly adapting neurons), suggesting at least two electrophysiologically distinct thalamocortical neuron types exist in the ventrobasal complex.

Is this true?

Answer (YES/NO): YES